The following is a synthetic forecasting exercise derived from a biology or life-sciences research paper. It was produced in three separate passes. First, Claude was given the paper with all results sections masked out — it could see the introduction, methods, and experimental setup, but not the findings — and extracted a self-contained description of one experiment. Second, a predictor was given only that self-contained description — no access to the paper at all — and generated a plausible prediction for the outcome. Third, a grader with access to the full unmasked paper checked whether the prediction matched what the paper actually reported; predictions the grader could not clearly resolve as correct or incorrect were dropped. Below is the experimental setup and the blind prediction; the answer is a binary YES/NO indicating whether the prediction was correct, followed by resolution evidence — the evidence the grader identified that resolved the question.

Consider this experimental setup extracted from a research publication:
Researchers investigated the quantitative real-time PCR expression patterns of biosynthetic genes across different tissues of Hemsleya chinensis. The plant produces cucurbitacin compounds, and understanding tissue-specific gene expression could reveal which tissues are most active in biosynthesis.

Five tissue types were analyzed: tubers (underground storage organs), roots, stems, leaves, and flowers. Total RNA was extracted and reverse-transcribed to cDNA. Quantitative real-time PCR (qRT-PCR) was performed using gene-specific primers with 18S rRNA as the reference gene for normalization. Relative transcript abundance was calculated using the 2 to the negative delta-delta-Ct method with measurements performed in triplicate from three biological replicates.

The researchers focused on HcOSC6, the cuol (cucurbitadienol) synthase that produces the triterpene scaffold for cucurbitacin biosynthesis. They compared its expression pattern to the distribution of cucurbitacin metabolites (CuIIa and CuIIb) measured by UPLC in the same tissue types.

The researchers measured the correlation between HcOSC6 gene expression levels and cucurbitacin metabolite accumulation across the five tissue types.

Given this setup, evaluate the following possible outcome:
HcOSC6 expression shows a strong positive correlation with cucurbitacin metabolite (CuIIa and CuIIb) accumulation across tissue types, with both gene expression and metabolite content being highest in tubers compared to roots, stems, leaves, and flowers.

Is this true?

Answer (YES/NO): YES